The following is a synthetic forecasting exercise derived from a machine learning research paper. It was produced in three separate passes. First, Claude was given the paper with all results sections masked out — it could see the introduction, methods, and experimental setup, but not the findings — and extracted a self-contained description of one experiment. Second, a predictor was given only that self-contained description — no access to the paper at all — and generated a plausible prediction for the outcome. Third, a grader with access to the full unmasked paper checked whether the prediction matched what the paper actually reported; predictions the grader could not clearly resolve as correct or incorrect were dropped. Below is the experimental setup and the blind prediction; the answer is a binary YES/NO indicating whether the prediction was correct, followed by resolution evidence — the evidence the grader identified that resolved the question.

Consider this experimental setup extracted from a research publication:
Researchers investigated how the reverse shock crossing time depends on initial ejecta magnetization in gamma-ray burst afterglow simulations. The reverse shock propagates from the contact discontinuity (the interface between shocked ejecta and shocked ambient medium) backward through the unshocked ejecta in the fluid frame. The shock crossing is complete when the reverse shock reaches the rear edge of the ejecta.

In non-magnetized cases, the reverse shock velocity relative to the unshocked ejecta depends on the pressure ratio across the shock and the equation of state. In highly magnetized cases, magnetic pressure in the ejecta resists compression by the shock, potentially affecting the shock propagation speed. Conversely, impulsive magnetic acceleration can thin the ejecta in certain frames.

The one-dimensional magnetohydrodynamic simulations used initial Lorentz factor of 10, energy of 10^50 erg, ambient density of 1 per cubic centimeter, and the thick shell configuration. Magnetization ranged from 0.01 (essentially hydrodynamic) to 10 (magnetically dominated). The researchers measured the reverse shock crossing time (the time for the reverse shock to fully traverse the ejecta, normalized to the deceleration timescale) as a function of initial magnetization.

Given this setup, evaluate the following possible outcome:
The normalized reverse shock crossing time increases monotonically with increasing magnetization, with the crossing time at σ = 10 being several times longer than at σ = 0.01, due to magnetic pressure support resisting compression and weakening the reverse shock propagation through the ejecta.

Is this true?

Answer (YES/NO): NO